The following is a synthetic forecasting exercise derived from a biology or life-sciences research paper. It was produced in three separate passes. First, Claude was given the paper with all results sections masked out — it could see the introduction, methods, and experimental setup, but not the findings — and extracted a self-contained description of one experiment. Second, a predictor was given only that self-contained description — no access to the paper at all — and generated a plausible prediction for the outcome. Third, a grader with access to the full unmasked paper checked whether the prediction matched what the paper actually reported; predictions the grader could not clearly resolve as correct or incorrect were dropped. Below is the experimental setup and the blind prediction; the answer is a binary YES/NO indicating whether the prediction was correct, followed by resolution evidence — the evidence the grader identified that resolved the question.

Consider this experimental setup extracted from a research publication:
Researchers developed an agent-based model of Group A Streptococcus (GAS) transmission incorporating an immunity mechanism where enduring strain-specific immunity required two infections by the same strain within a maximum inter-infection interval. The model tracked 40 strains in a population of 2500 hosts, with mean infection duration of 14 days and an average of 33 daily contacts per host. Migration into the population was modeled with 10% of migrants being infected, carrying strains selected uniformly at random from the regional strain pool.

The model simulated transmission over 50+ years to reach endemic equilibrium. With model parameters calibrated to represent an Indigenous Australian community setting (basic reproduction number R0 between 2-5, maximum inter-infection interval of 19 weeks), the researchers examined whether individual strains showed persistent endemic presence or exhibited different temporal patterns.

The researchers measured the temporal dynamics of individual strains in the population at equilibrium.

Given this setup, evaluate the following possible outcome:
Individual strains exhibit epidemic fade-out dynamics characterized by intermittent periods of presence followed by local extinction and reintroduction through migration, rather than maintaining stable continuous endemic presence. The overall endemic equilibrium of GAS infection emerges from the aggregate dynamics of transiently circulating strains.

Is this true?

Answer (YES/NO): YES